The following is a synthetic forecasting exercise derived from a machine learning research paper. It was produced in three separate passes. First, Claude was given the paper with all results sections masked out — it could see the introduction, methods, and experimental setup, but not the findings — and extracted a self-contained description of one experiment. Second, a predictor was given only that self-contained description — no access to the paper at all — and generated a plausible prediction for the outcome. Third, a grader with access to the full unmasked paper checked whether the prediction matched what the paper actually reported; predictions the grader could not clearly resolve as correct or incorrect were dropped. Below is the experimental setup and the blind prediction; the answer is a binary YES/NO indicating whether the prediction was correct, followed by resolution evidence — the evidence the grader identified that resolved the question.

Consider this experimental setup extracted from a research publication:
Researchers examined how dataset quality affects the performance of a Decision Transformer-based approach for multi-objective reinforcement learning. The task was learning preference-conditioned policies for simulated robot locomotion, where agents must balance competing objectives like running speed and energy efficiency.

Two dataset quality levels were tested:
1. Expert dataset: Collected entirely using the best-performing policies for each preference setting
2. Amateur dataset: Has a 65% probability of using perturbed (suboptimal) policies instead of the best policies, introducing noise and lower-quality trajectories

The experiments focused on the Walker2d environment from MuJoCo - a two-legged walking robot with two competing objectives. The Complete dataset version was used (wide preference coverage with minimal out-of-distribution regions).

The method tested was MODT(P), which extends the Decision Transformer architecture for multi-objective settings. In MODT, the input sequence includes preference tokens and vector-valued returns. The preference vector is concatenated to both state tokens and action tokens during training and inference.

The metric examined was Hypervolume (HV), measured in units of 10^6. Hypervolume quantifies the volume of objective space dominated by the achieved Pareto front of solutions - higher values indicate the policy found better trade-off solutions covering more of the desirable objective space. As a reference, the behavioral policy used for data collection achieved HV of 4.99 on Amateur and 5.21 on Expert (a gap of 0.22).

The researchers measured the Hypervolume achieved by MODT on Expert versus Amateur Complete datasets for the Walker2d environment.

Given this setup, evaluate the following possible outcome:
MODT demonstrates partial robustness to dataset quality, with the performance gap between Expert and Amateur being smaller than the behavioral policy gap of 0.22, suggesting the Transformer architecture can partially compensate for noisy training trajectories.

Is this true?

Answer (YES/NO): NO